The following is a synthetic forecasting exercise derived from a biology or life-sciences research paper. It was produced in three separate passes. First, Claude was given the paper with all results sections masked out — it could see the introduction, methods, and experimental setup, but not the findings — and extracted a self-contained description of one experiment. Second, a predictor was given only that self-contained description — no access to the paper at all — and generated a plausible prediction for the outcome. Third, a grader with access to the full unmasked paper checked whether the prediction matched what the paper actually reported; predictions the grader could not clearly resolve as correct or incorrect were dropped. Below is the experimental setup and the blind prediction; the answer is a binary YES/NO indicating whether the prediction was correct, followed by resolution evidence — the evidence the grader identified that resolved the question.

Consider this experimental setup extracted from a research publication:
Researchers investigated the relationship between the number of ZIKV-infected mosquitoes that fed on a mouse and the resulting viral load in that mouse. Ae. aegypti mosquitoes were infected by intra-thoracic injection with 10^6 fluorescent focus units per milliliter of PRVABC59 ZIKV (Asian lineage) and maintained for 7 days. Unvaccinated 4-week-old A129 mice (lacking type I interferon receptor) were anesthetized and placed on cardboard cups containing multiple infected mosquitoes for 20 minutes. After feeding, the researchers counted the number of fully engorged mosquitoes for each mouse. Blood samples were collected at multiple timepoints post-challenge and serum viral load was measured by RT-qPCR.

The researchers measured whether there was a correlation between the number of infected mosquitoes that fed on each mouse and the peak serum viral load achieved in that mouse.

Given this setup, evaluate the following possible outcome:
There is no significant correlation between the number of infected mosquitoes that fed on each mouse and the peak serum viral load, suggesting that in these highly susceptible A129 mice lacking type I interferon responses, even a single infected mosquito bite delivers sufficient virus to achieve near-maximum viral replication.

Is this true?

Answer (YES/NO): YES